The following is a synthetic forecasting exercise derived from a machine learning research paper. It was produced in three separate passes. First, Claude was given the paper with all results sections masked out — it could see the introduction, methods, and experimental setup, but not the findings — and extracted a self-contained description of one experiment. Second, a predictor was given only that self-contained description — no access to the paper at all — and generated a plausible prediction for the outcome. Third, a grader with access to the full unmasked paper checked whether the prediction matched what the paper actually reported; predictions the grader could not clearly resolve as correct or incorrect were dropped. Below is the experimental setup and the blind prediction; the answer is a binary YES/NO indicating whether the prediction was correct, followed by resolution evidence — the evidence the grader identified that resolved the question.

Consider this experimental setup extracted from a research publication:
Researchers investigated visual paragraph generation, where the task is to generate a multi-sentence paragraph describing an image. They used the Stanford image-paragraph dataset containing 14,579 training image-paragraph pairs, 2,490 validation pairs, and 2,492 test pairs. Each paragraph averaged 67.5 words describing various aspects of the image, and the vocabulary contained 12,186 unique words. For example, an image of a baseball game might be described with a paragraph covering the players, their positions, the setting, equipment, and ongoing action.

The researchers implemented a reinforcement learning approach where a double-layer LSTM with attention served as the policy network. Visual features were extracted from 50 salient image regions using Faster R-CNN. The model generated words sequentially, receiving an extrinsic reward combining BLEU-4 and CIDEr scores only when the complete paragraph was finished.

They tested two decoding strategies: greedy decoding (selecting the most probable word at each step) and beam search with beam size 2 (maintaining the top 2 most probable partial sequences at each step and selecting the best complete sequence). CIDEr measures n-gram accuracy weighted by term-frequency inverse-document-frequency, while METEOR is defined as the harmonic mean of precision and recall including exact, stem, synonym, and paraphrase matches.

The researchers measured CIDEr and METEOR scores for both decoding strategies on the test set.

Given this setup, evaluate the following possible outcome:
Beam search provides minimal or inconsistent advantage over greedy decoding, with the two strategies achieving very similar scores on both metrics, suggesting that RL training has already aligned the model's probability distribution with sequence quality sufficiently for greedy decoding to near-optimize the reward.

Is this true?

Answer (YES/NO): NO